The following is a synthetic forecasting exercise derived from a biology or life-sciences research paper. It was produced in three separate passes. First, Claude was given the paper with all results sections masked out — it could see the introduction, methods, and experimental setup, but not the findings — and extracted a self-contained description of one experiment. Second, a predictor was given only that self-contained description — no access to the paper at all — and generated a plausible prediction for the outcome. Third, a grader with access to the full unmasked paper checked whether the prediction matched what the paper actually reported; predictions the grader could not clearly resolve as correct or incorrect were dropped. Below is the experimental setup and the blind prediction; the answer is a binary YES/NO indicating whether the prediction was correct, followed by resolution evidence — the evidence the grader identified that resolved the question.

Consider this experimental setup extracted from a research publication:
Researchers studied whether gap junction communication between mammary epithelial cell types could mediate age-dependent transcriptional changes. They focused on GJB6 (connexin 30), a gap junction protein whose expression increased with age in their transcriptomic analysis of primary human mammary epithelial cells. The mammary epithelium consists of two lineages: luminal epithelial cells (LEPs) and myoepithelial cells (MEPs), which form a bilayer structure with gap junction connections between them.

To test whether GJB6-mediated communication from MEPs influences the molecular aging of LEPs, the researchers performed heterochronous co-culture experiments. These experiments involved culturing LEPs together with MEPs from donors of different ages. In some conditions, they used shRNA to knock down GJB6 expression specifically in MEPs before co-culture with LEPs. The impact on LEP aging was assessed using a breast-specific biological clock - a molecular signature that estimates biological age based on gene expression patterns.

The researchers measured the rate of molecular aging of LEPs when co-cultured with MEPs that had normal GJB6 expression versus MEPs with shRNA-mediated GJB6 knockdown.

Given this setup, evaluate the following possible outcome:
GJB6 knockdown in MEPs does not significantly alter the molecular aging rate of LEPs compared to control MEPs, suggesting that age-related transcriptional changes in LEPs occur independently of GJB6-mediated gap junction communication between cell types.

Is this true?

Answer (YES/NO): NO